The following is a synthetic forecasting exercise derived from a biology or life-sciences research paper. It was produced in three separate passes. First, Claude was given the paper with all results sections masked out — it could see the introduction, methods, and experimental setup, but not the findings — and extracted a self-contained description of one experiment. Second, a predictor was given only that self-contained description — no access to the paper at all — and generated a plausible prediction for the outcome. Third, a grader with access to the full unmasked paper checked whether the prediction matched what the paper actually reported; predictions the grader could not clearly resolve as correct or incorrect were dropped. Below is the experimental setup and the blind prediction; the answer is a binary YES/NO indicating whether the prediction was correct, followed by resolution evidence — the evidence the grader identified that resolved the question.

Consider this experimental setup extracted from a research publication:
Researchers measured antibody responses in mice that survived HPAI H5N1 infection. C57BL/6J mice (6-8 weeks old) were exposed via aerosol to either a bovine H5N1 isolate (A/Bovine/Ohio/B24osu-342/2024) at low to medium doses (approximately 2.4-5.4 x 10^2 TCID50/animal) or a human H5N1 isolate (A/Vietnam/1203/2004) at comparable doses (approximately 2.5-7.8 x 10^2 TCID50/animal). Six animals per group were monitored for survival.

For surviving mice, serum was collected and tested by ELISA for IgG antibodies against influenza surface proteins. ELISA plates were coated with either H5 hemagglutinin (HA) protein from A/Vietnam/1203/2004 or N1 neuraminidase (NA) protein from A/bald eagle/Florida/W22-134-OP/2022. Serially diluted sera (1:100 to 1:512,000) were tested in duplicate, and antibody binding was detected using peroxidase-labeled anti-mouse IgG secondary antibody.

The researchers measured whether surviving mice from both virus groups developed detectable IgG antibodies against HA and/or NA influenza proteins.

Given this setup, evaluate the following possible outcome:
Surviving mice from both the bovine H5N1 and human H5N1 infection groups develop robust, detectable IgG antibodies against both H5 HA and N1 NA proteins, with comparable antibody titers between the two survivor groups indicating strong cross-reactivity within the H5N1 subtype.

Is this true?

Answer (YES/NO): NO